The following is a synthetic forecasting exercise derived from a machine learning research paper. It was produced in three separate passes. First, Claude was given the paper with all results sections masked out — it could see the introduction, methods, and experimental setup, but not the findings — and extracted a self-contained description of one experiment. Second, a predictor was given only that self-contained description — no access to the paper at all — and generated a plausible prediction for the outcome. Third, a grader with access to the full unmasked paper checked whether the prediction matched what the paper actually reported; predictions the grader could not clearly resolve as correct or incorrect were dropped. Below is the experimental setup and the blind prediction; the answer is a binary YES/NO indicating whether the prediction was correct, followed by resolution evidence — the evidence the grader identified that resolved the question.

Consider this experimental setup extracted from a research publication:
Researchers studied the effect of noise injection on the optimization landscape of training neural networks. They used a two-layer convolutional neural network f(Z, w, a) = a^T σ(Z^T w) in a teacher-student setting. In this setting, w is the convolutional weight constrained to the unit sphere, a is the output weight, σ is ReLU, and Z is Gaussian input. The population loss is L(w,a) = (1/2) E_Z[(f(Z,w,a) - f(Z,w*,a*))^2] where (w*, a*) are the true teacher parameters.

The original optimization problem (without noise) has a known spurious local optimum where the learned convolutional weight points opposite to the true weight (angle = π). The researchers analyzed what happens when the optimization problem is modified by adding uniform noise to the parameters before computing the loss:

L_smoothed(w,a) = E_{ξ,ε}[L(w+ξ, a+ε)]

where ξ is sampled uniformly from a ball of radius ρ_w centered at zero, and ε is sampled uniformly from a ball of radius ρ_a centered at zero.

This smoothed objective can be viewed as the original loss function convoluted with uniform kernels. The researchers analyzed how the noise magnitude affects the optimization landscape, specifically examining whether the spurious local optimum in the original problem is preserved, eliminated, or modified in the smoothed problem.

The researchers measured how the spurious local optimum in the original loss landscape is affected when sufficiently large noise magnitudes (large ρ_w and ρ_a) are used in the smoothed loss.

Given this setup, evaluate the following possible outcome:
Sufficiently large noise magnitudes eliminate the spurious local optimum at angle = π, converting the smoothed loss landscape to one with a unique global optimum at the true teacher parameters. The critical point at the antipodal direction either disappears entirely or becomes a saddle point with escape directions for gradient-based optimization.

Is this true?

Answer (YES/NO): NO